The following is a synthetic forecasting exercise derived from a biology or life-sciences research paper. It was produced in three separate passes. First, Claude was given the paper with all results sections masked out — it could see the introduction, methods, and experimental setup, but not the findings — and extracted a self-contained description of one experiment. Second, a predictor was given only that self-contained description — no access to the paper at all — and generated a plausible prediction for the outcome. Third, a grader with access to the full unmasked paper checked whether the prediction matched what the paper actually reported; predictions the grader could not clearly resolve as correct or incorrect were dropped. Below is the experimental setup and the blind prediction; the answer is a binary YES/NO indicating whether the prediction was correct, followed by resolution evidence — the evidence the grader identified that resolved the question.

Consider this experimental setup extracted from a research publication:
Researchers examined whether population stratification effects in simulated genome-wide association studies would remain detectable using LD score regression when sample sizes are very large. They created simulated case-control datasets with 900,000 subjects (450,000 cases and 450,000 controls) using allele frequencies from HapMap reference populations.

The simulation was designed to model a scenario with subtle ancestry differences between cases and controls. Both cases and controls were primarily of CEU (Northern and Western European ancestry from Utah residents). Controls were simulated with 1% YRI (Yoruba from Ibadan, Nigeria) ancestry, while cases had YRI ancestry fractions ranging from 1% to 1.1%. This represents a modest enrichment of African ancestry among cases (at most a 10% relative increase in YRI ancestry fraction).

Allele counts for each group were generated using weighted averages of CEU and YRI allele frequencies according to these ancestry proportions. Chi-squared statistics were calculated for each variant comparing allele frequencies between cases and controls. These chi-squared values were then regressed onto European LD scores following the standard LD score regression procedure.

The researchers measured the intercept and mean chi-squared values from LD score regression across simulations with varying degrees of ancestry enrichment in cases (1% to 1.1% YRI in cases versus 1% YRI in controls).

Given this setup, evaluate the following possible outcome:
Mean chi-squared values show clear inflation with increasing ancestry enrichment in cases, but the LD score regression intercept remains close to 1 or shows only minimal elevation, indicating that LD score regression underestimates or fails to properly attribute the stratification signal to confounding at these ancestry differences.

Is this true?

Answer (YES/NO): NO